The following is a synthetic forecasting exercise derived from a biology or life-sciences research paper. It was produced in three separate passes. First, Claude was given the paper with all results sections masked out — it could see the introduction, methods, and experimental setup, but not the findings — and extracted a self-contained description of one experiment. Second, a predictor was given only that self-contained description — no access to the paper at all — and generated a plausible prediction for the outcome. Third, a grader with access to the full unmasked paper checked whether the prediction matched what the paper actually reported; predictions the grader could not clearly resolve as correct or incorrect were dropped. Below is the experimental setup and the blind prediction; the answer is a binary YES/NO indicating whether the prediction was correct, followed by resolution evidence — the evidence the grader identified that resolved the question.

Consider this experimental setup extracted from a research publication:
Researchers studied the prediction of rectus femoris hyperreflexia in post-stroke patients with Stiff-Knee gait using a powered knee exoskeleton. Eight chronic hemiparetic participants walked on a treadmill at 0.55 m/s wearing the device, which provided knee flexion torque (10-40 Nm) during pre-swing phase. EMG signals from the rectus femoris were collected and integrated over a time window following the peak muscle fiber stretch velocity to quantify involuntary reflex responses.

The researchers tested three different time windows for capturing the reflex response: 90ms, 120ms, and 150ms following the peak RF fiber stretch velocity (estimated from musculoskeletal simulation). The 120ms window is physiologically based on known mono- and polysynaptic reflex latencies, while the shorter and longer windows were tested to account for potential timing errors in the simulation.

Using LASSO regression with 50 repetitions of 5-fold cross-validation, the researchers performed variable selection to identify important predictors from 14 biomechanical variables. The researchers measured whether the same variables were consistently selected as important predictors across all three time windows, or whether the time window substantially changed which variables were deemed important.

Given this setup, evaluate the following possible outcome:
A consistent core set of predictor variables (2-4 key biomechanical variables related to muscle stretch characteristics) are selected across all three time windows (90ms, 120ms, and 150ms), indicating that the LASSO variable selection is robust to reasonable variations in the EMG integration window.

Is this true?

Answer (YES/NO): YES